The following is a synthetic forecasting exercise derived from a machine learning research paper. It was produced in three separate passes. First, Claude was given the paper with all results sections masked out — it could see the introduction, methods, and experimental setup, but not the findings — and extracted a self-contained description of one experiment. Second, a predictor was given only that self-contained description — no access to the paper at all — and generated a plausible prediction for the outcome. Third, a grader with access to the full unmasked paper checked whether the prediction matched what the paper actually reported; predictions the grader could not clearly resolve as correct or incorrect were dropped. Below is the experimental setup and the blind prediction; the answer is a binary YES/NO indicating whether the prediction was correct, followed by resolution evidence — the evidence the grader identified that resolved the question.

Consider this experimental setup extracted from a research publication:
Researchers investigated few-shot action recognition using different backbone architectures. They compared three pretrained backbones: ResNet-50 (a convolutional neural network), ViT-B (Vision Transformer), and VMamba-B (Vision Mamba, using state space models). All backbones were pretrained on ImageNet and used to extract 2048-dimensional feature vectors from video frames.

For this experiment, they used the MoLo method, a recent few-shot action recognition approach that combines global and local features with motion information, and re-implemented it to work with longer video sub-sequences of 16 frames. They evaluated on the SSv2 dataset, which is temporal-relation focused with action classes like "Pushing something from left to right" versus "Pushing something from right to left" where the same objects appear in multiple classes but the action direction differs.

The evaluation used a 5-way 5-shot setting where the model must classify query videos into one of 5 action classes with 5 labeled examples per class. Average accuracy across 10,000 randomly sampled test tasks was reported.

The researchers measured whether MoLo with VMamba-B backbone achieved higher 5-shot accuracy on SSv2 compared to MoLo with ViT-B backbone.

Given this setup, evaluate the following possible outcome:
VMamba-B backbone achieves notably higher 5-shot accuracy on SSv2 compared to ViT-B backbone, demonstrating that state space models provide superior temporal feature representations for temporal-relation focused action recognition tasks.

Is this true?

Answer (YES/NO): NO